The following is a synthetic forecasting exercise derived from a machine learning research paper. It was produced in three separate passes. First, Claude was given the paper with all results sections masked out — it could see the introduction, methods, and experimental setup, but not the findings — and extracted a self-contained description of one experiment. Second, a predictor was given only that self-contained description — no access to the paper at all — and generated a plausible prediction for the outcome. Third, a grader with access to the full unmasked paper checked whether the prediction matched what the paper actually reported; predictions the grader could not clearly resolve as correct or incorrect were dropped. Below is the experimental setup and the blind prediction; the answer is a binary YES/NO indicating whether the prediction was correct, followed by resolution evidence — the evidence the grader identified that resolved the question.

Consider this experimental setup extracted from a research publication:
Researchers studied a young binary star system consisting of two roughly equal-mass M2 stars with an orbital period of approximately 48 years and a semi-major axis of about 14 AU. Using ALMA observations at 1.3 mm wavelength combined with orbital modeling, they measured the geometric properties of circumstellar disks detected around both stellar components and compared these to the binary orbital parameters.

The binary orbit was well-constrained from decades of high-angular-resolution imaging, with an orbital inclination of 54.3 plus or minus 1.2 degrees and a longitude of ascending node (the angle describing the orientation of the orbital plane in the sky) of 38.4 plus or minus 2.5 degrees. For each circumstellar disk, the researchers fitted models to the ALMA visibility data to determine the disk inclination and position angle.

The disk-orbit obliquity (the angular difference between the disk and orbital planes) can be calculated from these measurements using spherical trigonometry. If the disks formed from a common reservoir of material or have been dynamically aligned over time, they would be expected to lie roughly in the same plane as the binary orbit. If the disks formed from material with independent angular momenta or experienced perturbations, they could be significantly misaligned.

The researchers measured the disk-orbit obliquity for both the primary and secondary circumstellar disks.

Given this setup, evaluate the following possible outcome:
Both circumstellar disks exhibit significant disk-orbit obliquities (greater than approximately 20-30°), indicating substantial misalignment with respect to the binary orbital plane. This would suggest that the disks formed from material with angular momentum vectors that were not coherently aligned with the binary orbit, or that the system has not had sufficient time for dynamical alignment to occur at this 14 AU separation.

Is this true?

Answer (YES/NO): NO